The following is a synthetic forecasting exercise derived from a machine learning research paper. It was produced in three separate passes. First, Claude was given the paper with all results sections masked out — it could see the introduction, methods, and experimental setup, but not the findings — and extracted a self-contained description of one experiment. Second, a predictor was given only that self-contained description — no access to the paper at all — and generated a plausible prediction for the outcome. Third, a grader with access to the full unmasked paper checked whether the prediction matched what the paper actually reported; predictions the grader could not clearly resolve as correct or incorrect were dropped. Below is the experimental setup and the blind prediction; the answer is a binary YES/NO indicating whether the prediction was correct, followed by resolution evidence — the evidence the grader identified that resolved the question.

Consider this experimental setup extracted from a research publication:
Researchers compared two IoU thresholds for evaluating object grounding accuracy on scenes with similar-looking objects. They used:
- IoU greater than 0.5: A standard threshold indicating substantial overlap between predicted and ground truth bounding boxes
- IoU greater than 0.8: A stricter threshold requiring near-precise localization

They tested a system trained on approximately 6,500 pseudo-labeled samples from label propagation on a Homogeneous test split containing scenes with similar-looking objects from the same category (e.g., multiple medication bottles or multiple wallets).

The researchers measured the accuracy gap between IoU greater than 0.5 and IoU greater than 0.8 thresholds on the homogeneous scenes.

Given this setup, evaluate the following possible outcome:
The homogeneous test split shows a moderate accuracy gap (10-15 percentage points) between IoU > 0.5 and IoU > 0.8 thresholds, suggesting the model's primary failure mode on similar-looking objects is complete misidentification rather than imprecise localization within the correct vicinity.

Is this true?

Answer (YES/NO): NO